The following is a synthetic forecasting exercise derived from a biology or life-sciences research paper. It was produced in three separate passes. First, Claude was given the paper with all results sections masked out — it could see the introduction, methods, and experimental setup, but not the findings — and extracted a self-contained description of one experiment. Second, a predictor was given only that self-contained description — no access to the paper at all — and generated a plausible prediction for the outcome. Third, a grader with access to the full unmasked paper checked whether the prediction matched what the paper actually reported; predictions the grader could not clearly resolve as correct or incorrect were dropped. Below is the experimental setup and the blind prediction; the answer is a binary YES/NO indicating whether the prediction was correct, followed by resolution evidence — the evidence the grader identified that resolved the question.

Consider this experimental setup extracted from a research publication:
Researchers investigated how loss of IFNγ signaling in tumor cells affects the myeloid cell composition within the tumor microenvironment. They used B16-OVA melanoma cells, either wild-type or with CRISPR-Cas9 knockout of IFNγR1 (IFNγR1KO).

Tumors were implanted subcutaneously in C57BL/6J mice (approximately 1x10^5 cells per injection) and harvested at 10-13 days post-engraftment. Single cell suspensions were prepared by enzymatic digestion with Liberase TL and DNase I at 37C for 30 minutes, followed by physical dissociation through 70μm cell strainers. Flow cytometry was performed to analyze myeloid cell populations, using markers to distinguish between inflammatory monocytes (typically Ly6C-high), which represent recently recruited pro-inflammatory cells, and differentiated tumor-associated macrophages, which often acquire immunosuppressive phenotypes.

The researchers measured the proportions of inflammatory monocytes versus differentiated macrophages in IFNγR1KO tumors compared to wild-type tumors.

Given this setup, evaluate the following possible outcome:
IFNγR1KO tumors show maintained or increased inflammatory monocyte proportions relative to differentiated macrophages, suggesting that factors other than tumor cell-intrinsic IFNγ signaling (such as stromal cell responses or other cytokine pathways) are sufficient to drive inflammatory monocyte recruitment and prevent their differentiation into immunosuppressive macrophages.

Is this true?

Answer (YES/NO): YES